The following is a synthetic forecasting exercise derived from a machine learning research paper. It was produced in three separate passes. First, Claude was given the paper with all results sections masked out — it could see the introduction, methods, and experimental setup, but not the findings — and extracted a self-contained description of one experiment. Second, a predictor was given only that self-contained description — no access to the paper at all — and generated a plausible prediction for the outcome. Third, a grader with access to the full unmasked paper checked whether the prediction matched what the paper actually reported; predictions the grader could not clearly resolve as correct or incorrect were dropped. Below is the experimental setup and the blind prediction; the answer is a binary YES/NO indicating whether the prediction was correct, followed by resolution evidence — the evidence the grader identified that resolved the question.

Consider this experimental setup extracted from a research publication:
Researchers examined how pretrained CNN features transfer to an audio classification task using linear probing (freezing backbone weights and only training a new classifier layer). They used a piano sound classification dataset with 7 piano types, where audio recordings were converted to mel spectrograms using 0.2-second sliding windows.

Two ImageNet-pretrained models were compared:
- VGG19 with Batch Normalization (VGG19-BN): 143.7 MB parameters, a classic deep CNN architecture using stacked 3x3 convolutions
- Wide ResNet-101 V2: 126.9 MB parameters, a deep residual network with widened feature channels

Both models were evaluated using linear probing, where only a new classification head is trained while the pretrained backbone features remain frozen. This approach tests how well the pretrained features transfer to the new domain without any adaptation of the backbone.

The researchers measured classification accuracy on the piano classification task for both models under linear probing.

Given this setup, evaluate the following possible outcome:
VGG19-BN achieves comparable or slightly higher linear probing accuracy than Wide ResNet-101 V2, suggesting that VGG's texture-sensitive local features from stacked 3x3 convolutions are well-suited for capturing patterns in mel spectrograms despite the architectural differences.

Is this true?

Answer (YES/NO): NO